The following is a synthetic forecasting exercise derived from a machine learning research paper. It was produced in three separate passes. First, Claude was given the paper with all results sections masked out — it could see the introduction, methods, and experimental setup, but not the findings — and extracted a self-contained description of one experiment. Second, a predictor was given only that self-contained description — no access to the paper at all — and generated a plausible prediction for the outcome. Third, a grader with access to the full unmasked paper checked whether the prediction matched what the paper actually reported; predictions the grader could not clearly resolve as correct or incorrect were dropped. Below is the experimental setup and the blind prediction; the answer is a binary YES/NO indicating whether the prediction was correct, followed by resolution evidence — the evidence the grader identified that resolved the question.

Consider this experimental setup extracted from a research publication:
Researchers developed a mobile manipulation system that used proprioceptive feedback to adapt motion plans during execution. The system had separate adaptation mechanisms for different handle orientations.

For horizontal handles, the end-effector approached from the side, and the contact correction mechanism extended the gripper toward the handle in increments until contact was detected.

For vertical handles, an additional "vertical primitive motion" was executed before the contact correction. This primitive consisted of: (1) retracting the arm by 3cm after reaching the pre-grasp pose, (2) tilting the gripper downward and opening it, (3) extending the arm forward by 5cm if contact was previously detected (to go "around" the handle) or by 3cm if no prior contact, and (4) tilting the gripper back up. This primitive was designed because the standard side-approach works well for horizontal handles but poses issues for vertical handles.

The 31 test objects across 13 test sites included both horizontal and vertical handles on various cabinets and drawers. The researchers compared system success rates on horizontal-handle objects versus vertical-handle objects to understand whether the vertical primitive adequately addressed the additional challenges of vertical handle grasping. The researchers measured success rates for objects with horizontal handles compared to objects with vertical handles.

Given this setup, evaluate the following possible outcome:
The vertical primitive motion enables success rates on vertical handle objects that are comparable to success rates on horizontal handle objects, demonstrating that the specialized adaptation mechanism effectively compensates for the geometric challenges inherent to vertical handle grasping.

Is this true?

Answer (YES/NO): NO